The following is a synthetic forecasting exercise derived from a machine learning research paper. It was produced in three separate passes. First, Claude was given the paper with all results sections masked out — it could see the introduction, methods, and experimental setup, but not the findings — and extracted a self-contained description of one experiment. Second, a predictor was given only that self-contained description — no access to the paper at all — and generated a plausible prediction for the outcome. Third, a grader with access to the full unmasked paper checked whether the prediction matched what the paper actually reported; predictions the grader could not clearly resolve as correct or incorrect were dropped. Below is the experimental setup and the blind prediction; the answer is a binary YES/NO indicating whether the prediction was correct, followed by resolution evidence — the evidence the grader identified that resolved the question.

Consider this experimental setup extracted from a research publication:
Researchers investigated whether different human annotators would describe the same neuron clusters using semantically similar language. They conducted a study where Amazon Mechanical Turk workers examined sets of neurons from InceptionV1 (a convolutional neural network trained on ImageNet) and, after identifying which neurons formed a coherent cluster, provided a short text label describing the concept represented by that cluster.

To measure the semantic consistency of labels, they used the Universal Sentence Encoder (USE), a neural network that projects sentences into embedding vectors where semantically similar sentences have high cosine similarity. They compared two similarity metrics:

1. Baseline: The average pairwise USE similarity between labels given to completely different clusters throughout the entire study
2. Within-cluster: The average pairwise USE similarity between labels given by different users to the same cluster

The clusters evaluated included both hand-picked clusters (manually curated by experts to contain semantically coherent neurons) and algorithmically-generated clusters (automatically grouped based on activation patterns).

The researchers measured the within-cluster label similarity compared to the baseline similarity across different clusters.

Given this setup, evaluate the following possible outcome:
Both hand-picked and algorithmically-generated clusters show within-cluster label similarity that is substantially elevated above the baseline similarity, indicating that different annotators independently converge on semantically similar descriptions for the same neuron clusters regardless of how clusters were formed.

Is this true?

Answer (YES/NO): YES